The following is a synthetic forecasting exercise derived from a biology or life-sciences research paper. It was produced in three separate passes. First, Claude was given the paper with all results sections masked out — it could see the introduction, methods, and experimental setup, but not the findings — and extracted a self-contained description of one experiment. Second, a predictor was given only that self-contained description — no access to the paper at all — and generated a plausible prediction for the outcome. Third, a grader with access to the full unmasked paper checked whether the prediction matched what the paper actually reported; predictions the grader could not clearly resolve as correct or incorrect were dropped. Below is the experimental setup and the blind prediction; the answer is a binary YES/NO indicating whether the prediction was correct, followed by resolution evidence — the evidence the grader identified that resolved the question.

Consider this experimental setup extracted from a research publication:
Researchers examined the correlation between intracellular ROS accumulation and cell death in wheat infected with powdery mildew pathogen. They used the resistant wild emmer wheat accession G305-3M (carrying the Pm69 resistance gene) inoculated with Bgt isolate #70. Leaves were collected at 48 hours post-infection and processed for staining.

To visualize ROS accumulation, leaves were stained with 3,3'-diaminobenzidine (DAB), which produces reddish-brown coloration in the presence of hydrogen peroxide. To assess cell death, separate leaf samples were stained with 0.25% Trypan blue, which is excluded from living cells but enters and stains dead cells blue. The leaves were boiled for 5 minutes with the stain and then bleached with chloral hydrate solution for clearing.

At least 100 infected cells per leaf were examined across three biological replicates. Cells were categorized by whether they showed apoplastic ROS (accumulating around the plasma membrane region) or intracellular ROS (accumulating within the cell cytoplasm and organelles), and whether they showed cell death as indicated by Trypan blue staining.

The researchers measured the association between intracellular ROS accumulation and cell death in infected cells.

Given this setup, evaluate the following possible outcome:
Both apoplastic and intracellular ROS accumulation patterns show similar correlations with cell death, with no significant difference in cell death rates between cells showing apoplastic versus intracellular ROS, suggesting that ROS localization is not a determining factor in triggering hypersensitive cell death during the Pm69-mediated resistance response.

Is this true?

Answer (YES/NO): NO